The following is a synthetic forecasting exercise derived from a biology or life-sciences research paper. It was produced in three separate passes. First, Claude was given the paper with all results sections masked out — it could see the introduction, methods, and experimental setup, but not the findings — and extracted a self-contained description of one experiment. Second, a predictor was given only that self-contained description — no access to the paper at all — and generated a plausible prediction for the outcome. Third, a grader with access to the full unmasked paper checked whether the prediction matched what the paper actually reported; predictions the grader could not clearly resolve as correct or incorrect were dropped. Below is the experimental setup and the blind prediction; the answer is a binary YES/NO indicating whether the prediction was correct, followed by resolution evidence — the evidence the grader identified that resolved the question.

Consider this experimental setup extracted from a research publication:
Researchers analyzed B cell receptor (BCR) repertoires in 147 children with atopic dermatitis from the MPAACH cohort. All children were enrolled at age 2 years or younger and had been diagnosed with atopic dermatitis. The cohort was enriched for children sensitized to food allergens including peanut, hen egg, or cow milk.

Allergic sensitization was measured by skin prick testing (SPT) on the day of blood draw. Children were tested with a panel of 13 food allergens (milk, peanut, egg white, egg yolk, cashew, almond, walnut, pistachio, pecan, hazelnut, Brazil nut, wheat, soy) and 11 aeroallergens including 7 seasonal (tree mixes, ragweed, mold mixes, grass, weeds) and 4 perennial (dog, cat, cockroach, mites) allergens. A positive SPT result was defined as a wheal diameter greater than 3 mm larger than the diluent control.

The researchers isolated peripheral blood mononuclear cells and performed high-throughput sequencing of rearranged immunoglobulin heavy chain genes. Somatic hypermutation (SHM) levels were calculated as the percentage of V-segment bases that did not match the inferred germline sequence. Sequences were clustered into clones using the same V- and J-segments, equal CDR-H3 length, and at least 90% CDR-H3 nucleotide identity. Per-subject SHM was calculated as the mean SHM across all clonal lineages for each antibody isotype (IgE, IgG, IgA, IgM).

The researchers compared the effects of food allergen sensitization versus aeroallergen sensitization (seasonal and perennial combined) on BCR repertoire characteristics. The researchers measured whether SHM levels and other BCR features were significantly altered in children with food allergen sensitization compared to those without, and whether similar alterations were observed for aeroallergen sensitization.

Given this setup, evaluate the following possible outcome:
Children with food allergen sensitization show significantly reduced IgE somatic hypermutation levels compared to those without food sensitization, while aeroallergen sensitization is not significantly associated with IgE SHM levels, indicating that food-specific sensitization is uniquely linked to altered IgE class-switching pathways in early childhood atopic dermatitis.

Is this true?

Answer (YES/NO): YES